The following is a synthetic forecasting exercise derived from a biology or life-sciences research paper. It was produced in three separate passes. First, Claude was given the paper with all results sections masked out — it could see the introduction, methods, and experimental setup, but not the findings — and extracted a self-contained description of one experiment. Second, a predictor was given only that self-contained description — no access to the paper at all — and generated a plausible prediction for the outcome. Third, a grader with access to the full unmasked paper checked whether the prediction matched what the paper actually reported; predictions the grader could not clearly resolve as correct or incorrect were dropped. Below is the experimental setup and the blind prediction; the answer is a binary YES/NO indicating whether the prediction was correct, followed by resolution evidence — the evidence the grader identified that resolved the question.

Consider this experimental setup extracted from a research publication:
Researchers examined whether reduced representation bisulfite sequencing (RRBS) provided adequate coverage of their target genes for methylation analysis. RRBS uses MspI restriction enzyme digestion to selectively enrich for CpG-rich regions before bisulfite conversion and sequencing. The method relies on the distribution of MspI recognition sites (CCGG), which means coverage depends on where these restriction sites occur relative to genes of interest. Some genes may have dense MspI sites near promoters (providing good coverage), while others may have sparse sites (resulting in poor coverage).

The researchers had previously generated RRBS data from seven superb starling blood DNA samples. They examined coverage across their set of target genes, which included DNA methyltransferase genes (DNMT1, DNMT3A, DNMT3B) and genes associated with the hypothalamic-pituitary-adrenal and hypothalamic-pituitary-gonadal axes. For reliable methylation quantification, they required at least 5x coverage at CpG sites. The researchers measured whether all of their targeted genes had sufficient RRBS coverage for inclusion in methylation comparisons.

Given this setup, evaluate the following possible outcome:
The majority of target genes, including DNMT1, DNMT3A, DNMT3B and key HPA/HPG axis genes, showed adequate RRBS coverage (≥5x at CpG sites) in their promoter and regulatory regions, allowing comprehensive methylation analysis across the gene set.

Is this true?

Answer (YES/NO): NO